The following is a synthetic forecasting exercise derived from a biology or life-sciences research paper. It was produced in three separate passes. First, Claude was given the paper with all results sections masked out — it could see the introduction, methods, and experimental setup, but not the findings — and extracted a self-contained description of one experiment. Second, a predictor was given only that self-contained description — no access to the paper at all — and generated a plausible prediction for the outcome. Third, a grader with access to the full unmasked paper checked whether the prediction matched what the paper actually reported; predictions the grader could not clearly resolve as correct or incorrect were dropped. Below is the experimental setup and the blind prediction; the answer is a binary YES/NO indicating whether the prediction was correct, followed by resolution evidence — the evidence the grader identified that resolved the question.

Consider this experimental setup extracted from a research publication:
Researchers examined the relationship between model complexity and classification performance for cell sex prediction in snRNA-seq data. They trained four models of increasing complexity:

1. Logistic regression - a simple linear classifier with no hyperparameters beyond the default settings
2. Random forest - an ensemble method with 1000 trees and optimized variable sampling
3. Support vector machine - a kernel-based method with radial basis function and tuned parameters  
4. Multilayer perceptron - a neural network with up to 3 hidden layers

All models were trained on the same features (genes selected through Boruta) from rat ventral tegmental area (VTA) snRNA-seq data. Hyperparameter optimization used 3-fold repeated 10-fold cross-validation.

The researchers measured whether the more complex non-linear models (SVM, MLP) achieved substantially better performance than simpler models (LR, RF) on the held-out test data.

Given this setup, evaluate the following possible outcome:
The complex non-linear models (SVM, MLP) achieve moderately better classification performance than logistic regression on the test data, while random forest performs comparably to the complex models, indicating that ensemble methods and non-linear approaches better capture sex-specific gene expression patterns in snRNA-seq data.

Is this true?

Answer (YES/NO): NO